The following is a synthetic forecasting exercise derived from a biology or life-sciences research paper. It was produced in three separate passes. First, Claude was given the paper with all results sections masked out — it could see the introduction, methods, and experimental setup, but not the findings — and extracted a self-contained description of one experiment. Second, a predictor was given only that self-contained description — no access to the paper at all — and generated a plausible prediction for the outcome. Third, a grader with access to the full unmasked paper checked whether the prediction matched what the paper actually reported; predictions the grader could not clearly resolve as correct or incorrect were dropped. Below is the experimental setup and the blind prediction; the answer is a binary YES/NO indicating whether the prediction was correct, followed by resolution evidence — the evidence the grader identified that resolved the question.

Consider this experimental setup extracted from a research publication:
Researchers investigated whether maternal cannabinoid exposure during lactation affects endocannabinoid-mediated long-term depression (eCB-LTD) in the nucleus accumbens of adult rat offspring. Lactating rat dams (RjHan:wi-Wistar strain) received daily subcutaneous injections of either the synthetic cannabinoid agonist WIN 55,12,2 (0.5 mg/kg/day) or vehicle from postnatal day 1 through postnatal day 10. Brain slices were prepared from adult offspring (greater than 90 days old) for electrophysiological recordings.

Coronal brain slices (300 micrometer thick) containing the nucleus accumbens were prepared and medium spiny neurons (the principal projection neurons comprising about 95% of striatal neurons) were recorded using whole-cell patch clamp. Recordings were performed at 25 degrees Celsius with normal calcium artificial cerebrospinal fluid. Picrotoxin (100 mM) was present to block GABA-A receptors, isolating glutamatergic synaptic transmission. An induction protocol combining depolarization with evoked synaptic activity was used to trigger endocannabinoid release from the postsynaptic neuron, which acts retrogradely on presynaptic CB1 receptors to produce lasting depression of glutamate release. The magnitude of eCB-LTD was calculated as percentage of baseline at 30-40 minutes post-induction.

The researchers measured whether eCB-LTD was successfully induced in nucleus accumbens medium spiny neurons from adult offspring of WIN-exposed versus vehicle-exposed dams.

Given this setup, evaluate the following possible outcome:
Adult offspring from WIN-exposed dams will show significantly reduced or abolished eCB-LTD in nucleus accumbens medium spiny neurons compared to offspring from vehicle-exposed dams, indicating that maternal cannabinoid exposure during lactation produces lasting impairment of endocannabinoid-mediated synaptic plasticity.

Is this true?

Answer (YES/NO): YES